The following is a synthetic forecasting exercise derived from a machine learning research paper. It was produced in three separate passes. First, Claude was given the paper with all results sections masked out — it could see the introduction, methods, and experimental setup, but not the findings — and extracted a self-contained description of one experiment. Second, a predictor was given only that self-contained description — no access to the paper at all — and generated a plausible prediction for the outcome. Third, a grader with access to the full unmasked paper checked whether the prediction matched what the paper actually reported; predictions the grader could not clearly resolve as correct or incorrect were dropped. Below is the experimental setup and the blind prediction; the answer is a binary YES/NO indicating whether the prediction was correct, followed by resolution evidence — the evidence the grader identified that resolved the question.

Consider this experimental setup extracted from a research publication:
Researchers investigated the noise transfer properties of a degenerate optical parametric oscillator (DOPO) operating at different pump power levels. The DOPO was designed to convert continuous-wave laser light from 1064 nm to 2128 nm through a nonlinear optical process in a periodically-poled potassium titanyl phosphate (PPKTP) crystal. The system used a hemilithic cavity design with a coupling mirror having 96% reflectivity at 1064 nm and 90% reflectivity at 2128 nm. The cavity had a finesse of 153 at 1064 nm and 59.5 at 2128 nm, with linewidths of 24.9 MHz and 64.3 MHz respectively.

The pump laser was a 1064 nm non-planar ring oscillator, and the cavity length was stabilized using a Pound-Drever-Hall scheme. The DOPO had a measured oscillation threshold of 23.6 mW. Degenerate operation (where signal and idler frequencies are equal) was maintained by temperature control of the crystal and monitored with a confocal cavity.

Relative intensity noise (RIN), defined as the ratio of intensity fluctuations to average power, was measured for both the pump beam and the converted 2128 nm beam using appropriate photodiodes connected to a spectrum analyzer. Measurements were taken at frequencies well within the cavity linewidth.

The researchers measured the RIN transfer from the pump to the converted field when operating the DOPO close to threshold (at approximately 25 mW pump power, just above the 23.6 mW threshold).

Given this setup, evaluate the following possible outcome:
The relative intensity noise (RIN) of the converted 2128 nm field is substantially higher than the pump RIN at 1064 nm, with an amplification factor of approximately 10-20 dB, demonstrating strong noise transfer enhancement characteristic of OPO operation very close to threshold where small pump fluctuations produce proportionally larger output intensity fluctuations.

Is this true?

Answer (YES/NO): YES